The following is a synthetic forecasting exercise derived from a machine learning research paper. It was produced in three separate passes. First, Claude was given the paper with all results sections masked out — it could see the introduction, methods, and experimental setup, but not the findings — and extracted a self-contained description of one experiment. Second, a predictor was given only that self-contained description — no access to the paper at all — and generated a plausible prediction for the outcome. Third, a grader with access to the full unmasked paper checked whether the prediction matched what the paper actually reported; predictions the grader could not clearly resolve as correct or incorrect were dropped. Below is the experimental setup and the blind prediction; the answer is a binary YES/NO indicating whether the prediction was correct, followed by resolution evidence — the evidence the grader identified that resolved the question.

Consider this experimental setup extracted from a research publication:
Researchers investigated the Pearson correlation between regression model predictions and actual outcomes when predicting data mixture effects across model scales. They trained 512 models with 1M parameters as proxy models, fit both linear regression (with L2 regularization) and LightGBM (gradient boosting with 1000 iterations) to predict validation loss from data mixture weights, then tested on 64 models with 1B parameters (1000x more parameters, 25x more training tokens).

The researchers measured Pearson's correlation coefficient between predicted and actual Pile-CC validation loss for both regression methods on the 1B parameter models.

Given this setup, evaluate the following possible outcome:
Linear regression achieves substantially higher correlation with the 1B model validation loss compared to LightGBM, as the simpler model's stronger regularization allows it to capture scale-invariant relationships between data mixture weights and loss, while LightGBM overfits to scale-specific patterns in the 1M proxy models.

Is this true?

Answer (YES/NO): NO